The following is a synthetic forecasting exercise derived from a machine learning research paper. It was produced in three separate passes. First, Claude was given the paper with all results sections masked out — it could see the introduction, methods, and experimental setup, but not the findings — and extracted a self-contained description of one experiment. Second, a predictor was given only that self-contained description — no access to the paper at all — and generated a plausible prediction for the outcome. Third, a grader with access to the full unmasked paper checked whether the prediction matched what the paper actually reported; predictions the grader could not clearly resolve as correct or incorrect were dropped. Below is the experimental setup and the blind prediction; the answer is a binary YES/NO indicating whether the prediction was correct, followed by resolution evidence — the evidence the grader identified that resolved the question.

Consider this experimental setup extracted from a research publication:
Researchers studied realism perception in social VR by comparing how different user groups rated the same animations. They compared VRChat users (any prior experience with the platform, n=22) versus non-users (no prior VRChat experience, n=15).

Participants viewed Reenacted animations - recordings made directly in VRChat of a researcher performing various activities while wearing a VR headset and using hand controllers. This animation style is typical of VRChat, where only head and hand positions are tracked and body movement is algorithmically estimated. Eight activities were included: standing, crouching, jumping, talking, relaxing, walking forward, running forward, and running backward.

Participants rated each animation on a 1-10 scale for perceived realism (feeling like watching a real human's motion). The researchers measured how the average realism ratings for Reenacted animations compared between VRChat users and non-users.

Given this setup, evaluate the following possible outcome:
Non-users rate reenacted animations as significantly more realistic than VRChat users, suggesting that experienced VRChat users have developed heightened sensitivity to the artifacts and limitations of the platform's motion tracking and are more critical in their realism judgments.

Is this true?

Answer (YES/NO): NO